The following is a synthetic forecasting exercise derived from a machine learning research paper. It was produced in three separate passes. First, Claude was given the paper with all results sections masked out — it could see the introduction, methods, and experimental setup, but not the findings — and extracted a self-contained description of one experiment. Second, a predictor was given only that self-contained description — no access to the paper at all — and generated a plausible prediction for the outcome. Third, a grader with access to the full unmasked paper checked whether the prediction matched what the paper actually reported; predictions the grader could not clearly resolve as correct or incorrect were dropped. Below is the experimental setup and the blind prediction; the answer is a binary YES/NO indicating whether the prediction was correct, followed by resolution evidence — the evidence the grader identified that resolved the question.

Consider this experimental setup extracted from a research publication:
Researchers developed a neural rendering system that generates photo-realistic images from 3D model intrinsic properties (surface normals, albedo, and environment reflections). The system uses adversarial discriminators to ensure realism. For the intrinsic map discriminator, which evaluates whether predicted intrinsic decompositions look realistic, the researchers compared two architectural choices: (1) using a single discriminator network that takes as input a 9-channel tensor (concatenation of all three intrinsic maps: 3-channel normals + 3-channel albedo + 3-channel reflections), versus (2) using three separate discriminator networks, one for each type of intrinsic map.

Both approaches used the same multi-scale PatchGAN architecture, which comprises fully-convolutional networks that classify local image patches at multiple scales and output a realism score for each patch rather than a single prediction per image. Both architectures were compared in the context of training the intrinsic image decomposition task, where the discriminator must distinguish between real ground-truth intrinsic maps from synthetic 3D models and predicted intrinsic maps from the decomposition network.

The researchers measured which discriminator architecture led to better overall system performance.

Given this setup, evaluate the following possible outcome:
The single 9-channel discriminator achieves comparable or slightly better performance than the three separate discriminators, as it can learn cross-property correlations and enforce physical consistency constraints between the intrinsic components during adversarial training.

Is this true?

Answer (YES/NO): YES